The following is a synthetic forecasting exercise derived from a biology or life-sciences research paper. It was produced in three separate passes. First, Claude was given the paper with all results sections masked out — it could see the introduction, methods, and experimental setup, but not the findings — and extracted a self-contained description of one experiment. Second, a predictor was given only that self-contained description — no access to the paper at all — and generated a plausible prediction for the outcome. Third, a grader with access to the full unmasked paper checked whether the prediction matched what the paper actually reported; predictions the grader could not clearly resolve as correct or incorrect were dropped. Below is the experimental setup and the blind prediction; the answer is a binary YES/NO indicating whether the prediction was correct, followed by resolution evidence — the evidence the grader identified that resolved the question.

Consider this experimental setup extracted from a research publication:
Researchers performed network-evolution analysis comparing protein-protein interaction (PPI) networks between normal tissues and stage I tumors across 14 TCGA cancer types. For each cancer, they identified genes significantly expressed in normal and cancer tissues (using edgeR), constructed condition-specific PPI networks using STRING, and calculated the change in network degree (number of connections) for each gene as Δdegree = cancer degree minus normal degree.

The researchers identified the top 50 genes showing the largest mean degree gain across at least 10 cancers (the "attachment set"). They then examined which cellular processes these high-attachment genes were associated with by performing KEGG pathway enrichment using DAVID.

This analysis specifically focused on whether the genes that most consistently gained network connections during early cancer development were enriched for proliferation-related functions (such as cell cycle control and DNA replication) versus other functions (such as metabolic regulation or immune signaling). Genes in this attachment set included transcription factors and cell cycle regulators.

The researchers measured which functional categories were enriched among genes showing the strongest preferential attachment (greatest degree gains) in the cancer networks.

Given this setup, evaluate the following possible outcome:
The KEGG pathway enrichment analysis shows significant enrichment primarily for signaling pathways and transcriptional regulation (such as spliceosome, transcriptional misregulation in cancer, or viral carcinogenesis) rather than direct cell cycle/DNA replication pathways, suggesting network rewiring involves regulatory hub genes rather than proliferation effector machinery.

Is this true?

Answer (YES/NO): NO